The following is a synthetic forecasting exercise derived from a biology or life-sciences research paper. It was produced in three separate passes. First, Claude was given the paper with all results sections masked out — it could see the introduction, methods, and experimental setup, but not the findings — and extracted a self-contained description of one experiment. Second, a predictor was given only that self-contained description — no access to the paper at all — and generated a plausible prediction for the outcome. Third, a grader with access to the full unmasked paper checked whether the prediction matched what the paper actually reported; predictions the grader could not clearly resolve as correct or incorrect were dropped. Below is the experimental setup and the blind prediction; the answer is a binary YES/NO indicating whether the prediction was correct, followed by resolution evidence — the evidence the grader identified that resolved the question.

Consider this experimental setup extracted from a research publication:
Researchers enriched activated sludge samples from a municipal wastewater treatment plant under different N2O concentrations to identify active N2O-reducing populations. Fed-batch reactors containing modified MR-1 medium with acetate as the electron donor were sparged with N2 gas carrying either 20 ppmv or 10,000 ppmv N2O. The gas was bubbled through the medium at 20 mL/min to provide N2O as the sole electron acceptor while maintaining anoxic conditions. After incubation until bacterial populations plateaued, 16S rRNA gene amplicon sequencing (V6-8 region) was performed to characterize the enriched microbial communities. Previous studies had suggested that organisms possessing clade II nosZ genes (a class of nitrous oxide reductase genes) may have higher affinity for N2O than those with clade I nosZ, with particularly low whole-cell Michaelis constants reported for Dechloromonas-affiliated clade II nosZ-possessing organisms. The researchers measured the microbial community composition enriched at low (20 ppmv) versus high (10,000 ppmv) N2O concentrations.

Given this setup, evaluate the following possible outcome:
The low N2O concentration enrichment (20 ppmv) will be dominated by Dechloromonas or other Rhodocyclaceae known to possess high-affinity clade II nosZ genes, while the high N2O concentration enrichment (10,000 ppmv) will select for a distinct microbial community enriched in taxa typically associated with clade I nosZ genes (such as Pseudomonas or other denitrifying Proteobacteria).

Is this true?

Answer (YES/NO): NO